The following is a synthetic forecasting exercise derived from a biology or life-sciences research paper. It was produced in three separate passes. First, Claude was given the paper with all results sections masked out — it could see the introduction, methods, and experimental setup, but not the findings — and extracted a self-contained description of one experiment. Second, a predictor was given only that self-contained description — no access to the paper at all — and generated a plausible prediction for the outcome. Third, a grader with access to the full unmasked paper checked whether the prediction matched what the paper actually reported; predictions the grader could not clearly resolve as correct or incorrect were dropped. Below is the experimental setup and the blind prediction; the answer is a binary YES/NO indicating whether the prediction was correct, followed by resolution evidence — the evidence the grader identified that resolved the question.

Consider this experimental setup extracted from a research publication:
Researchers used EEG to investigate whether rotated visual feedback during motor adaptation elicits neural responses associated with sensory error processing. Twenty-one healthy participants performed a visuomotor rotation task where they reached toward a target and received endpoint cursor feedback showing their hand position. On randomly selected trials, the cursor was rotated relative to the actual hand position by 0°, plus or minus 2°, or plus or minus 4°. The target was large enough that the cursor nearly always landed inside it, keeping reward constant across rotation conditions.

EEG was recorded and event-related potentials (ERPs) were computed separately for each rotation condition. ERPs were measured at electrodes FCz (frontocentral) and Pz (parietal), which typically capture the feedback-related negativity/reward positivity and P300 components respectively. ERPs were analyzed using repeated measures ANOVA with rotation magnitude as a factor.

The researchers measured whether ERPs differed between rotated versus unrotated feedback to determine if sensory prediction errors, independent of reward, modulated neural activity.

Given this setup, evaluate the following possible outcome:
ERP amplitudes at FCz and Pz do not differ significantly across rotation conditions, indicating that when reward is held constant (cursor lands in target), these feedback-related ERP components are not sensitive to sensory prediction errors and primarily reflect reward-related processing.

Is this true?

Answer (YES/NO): NO